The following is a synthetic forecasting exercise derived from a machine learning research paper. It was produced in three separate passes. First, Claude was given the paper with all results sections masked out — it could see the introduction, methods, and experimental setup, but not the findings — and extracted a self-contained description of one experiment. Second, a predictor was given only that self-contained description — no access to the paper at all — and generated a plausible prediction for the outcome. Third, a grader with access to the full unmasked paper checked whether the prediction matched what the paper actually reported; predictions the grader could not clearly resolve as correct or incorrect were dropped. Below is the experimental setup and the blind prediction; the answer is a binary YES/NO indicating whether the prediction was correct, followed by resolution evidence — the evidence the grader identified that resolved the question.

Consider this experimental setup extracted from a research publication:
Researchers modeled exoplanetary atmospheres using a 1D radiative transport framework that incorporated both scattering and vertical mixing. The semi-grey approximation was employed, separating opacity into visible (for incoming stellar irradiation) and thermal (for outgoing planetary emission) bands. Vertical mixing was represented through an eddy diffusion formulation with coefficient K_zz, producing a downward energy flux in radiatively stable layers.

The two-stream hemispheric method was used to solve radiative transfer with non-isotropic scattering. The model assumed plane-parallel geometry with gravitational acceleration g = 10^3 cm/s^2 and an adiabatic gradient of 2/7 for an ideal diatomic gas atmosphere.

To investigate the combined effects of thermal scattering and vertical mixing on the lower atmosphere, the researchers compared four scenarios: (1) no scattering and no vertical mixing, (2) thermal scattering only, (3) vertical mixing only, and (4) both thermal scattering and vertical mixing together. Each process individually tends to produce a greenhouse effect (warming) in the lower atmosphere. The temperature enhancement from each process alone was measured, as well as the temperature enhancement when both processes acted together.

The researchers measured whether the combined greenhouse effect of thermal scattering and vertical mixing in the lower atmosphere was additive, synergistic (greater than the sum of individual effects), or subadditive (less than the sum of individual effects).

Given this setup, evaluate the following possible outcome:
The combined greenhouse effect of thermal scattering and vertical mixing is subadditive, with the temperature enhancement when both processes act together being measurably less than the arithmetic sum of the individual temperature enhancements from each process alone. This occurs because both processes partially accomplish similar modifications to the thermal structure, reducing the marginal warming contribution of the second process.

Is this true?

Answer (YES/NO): YES